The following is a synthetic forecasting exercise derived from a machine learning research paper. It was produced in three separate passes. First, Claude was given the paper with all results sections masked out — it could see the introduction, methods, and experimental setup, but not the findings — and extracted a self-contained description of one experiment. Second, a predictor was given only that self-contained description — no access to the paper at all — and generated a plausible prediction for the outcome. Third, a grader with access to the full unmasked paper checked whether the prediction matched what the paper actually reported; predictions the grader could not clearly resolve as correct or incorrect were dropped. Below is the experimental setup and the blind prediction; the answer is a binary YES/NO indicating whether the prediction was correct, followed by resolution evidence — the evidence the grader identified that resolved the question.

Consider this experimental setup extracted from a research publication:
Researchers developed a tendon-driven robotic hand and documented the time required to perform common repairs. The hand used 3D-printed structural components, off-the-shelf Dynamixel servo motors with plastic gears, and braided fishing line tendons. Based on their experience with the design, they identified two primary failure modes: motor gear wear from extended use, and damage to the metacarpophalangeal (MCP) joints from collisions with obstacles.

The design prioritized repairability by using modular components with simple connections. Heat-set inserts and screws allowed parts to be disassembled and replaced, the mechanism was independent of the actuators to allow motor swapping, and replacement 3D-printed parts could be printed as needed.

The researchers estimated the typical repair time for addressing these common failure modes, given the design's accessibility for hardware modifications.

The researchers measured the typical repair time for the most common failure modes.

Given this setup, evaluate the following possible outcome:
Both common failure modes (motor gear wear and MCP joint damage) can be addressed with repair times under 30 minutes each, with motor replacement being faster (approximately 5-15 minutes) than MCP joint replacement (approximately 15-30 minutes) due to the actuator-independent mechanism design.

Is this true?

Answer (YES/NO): NO